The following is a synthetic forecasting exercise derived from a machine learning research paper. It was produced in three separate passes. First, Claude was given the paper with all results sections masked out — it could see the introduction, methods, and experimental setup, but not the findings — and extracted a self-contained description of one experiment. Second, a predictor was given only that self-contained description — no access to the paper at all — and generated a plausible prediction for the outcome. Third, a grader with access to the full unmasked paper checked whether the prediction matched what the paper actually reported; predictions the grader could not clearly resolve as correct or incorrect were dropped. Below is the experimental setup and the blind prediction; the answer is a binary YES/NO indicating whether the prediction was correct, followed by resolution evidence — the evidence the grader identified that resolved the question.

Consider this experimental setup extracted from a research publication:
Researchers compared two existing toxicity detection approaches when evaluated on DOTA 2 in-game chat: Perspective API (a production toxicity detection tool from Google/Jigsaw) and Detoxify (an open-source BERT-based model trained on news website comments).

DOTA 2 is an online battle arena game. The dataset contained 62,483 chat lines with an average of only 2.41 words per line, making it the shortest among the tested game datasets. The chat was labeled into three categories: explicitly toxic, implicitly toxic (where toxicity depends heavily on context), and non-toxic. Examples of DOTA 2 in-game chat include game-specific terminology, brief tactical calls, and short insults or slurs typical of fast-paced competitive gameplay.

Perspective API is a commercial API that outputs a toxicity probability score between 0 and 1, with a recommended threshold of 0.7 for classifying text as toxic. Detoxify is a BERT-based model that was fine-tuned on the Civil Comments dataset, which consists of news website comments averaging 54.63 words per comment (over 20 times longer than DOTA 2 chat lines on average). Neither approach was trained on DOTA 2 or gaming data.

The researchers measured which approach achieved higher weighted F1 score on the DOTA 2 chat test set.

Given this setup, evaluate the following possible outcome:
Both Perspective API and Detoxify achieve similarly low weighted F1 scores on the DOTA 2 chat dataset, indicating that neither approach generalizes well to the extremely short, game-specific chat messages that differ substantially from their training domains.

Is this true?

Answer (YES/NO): NO